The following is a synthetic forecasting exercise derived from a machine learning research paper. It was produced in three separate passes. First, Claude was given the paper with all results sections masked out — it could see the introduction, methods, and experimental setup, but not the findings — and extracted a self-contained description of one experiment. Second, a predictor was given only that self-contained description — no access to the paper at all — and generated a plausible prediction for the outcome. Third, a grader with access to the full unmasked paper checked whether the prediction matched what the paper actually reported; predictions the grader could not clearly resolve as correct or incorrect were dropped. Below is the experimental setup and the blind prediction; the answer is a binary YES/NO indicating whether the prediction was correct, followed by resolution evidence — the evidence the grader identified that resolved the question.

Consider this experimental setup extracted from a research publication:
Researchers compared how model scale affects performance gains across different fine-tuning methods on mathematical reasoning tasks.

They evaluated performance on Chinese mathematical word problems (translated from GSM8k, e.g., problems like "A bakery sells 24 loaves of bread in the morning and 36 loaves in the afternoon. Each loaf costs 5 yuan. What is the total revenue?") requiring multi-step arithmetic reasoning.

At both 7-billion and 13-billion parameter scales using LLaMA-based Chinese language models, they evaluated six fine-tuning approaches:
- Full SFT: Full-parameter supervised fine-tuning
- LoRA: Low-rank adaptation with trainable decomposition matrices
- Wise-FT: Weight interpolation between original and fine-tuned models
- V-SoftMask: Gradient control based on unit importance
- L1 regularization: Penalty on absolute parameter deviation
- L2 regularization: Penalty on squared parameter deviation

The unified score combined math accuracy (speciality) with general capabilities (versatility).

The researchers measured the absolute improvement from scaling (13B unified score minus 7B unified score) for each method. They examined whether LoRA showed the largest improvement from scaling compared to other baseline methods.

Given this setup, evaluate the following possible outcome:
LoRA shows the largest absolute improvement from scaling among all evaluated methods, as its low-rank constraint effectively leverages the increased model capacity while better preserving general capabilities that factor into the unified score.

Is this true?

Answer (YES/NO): NO